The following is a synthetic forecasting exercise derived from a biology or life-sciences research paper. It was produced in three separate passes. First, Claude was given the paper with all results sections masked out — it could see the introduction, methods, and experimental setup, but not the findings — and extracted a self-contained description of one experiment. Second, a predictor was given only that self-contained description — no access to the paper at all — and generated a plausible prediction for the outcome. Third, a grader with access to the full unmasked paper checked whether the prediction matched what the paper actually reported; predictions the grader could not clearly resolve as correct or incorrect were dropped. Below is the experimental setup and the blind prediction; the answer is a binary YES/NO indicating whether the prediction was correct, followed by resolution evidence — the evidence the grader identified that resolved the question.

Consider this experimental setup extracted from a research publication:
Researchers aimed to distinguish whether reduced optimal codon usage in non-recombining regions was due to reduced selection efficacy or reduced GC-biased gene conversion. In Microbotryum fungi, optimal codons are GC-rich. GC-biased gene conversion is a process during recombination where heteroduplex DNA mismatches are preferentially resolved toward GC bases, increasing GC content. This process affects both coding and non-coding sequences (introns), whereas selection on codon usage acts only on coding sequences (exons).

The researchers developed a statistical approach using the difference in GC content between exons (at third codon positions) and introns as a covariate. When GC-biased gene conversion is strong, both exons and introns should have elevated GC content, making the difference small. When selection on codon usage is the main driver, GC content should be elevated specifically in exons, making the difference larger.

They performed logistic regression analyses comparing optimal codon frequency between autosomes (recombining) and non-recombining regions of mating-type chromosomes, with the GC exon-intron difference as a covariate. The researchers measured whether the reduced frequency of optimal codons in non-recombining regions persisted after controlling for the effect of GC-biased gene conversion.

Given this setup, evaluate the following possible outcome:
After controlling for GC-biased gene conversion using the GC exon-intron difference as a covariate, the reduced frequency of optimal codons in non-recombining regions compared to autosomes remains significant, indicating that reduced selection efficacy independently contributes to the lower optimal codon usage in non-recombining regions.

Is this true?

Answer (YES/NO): YES